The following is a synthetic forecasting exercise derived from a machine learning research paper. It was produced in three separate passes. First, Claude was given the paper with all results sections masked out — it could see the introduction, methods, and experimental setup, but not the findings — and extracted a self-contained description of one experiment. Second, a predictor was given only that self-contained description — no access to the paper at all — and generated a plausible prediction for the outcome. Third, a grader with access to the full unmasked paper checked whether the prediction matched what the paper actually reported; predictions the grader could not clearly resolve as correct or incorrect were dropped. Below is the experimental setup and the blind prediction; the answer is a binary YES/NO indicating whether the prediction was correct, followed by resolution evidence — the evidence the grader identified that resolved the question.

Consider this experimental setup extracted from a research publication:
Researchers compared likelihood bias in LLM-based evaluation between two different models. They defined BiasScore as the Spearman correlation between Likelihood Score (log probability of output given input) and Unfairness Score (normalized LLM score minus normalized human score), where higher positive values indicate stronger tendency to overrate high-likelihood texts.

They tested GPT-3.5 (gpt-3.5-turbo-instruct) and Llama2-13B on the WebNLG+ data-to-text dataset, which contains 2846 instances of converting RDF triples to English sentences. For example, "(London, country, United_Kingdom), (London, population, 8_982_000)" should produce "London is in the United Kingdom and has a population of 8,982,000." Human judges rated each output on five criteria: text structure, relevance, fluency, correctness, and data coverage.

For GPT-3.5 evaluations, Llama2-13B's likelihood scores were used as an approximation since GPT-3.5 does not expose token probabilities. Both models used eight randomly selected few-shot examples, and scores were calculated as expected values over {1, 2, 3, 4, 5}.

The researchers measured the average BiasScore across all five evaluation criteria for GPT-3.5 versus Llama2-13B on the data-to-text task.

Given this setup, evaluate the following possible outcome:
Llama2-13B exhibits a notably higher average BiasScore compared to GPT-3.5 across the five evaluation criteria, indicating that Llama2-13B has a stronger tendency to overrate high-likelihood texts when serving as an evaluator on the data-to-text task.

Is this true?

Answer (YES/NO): NO